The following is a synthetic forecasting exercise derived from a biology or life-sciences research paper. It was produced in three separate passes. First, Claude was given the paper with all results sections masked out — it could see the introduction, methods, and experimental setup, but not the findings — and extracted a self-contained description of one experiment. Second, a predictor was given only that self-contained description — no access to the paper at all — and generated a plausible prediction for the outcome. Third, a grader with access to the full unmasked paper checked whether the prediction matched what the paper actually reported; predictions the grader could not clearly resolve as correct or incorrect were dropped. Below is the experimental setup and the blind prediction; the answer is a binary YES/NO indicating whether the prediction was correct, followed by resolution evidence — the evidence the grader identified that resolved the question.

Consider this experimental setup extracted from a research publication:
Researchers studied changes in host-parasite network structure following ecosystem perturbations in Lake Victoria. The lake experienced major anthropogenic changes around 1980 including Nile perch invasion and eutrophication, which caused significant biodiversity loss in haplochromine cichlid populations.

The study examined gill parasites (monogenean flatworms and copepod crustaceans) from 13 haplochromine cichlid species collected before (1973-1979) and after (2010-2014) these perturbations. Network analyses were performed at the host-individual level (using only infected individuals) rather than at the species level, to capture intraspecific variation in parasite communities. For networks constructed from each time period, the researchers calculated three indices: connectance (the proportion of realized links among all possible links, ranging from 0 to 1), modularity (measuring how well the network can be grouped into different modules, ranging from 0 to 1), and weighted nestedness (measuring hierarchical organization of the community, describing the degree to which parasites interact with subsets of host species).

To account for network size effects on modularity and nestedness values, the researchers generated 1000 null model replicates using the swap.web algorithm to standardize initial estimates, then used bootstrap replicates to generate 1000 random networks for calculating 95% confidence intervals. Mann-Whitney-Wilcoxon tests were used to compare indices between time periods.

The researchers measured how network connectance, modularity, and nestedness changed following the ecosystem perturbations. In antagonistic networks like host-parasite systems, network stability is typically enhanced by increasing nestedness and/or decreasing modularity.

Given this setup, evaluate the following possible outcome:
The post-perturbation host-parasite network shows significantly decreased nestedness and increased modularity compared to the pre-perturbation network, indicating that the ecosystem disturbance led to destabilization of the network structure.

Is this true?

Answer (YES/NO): NO